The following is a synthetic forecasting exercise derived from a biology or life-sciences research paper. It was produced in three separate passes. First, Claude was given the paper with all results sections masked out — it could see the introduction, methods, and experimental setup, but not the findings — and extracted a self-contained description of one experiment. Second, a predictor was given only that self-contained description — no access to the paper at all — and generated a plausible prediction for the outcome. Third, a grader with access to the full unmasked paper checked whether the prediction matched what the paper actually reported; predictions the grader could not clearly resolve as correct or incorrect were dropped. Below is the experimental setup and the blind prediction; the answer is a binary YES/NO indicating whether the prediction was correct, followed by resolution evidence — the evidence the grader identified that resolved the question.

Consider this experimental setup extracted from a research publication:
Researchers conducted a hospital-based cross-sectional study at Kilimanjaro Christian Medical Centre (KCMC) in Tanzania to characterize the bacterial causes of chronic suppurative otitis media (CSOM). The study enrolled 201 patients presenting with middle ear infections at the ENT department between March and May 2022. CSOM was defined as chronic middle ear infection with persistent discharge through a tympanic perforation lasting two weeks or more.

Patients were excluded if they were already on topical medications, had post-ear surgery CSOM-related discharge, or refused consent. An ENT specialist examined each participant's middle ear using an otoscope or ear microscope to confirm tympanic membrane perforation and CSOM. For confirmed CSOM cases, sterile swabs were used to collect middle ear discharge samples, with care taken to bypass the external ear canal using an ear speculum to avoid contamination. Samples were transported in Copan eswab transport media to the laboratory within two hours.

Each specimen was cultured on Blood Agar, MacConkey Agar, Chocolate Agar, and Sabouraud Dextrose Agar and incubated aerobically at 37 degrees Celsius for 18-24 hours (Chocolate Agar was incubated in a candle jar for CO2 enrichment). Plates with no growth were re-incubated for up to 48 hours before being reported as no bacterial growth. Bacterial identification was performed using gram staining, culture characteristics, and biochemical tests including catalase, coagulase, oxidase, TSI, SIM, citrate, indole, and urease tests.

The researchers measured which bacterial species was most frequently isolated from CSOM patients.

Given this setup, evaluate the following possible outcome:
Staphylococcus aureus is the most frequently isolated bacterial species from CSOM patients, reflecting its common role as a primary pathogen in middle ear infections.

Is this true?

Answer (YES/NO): YES